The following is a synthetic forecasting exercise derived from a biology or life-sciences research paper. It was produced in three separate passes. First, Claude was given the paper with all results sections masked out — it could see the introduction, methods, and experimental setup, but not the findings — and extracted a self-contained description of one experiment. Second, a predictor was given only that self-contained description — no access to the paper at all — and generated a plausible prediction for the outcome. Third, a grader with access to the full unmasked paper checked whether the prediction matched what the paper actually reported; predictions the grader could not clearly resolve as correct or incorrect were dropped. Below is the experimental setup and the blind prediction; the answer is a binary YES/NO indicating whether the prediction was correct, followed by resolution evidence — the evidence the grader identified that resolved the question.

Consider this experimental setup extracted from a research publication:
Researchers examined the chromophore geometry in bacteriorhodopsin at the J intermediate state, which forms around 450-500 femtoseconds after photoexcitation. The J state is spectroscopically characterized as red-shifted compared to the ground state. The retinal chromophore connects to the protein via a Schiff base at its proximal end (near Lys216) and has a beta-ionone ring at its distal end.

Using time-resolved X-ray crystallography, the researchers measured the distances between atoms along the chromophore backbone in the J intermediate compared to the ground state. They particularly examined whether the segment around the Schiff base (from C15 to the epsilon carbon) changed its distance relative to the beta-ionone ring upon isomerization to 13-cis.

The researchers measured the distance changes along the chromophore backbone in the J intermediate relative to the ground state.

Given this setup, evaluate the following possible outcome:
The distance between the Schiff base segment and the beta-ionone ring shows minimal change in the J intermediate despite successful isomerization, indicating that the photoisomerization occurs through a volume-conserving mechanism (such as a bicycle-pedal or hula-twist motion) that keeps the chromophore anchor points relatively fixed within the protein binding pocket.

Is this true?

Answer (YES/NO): NO